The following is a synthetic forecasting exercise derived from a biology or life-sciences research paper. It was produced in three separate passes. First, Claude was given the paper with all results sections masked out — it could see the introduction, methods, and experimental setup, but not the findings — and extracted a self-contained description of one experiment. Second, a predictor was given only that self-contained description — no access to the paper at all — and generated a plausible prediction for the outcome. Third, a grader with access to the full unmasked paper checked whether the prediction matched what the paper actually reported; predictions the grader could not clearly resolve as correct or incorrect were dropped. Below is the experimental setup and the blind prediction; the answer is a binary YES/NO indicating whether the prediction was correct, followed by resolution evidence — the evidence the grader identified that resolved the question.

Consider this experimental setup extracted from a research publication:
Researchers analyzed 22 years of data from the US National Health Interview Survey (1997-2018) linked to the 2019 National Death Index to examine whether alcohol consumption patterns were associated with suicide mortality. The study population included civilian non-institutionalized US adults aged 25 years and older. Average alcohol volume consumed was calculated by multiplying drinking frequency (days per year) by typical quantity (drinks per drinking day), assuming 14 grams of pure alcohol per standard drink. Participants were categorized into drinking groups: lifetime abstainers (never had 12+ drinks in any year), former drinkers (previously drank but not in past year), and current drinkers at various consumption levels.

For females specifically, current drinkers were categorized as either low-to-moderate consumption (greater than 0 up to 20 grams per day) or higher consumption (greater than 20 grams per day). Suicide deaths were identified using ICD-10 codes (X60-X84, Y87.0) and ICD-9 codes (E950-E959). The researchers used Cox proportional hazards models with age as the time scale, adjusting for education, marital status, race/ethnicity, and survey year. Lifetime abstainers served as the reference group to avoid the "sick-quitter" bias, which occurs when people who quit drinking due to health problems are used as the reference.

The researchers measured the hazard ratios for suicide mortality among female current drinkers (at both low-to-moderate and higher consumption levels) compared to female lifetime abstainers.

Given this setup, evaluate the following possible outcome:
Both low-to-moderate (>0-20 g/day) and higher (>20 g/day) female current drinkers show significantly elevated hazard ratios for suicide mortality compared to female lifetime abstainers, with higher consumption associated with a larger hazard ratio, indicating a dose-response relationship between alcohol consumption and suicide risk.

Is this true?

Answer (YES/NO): NO